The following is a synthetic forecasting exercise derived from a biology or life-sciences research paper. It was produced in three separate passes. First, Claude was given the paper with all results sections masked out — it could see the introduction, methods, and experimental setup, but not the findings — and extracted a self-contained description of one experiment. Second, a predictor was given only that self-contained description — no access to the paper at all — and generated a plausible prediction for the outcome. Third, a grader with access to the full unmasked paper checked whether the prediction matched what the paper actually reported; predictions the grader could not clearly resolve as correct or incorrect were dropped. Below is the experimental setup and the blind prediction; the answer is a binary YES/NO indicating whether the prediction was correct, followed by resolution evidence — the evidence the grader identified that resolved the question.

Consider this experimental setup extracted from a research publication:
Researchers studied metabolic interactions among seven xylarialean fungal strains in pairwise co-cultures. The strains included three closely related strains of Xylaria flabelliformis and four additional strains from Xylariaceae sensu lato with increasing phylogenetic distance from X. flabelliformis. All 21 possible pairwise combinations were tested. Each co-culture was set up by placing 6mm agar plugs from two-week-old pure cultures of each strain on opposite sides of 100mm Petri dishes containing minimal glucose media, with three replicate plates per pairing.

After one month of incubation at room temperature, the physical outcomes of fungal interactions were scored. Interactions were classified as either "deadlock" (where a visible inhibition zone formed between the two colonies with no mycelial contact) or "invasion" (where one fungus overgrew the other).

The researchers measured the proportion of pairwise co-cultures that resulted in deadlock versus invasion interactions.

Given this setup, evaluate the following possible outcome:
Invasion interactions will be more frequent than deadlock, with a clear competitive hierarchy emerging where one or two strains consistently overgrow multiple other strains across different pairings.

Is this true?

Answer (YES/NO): NO